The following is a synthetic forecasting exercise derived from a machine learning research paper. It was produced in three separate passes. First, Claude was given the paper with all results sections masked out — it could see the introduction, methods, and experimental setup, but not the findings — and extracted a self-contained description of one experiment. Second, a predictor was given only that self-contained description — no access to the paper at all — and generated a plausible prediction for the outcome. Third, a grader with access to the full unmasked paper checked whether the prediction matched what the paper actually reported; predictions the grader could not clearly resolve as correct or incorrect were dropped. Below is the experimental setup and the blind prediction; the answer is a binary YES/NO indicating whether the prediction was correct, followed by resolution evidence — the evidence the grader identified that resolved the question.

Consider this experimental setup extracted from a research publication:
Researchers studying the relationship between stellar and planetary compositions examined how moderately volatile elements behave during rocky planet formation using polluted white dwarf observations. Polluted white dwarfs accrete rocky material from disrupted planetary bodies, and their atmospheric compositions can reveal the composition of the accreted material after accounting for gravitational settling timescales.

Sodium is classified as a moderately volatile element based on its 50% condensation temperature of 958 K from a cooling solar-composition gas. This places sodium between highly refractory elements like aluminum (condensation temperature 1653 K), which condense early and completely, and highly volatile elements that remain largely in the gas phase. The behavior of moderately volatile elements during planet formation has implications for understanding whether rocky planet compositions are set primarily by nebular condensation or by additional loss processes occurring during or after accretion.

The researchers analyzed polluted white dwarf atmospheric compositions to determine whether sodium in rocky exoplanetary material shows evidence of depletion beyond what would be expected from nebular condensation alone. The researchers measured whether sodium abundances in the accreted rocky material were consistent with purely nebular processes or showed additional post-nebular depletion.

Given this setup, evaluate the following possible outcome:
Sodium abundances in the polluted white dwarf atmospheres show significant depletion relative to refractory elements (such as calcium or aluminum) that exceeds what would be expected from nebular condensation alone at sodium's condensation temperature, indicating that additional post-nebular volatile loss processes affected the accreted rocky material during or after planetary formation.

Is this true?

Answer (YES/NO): YES